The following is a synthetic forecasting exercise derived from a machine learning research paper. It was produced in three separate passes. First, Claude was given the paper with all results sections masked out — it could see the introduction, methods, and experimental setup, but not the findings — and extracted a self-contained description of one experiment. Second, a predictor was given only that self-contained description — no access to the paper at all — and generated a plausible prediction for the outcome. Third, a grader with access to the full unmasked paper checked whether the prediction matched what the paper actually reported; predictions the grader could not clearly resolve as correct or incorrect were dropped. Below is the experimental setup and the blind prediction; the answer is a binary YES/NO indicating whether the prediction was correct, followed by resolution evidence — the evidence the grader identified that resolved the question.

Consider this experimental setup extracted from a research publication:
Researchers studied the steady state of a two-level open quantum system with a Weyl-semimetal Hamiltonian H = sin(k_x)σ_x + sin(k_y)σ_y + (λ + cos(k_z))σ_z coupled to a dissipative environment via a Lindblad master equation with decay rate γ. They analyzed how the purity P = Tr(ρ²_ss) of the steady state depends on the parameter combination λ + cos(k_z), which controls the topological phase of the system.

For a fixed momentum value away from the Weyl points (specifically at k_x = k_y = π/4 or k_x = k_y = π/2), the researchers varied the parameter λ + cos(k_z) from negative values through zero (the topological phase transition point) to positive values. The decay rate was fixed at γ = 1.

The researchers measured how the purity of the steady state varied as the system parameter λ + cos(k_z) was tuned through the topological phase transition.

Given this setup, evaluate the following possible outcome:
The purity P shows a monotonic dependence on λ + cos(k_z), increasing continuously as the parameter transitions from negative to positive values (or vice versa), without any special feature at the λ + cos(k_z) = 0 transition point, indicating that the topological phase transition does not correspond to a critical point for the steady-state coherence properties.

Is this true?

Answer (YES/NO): NO